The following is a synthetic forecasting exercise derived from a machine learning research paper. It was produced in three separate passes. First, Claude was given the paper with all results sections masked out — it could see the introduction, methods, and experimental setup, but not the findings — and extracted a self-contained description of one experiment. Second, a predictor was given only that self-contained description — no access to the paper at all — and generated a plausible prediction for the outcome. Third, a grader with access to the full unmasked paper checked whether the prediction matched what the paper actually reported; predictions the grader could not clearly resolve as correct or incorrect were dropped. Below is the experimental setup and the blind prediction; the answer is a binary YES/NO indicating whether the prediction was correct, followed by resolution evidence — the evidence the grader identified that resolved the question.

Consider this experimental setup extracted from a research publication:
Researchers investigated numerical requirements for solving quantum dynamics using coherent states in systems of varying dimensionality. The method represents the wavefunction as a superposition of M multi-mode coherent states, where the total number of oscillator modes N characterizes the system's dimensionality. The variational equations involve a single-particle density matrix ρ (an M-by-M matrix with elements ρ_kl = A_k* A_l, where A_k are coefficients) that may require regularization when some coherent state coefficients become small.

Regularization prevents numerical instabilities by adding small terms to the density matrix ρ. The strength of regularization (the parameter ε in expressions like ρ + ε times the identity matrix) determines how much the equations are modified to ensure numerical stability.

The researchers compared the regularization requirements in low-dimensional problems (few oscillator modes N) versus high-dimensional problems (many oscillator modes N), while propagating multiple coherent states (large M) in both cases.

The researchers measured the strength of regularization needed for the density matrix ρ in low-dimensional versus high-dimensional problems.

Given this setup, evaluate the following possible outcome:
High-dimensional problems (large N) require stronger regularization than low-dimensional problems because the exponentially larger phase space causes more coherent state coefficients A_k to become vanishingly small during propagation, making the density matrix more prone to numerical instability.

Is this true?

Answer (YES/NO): NO